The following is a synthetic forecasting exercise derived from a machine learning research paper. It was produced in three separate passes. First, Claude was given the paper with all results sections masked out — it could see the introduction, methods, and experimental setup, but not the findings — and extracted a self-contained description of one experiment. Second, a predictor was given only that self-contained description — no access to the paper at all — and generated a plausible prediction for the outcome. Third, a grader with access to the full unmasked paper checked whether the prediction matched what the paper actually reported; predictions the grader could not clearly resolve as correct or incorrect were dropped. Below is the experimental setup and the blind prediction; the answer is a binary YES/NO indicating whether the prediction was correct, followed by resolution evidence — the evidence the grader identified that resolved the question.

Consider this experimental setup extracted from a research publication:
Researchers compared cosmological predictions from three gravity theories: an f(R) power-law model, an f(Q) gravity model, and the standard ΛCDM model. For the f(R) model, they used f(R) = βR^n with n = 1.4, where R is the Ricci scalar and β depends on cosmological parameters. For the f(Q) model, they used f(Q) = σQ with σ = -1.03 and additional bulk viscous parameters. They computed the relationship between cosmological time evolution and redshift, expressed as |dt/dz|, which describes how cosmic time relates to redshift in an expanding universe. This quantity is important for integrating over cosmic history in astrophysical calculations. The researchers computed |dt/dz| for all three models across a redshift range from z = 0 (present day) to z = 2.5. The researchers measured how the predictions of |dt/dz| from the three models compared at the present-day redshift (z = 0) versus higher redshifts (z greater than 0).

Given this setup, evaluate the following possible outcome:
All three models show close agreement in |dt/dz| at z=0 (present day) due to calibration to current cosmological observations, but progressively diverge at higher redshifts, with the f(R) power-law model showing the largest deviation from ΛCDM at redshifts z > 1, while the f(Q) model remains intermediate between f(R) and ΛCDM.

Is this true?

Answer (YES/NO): NO